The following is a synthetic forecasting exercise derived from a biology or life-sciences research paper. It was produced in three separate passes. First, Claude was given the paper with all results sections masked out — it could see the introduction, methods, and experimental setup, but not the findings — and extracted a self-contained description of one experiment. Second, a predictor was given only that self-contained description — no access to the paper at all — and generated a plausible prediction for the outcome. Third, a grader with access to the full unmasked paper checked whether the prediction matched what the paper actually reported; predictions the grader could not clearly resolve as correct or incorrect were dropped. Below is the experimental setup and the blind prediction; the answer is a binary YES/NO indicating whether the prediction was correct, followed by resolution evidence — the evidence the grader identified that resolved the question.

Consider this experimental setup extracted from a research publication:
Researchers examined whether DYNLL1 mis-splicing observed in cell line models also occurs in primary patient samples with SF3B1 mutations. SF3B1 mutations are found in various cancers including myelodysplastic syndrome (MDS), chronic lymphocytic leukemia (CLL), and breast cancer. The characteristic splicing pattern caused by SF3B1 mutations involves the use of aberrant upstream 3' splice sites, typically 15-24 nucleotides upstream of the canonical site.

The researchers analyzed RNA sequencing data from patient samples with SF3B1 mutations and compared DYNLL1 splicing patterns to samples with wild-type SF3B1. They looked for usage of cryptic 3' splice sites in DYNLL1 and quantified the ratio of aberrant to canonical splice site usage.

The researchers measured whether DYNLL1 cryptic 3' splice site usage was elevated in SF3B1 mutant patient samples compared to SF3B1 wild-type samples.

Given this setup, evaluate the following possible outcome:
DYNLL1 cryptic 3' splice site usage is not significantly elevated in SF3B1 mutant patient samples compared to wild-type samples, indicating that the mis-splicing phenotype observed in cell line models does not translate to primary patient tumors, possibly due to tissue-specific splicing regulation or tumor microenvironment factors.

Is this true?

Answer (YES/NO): NO